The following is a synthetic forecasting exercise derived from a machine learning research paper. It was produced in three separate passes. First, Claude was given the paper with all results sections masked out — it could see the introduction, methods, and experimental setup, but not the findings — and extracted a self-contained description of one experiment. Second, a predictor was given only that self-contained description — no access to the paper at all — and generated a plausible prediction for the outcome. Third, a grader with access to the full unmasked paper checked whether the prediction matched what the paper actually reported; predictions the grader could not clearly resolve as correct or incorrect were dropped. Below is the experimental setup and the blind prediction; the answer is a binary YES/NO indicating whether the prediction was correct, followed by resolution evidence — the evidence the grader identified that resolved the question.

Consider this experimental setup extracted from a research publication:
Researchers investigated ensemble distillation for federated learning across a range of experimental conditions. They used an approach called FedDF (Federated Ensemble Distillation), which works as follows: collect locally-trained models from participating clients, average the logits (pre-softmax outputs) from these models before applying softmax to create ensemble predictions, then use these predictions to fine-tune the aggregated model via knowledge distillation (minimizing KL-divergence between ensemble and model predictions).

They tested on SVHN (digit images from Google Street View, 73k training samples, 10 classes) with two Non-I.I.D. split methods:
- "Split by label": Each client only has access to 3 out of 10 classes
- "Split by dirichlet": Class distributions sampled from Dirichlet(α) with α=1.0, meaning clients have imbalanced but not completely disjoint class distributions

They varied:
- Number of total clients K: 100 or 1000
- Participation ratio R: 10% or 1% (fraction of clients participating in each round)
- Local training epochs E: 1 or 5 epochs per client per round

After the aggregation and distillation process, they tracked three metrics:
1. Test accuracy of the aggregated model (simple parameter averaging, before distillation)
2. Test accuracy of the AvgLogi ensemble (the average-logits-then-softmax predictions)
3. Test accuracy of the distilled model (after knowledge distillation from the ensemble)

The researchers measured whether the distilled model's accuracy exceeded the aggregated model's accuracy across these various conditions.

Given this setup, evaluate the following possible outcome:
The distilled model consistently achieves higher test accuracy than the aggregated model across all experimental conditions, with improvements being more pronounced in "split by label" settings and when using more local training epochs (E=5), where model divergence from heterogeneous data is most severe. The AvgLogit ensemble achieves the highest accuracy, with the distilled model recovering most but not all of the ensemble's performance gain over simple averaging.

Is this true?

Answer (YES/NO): NO